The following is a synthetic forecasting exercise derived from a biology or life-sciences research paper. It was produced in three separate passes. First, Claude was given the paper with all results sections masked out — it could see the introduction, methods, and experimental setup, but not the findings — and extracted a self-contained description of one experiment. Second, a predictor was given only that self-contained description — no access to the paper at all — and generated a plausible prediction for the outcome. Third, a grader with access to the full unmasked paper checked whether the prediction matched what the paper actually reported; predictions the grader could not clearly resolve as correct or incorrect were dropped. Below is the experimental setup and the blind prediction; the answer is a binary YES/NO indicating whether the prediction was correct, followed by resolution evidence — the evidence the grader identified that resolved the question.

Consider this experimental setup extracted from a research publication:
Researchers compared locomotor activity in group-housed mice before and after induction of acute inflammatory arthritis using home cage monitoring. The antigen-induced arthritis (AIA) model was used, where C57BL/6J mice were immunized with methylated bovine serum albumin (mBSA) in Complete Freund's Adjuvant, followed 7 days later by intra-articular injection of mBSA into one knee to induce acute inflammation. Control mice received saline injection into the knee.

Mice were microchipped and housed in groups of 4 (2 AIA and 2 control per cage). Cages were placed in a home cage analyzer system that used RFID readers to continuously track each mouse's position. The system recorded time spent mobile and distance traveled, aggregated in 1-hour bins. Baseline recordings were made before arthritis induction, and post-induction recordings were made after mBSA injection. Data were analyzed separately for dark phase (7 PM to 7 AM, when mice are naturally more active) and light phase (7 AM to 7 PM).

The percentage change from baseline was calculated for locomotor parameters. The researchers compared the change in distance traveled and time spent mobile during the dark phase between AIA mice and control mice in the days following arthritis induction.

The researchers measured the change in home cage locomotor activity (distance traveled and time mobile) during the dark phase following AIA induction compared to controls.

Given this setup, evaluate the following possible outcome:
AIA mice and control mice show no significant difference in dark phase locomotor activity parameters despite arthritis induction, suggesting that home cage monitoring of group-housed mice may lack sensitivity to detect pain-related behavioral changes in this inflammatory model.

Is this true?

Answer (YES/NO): NO